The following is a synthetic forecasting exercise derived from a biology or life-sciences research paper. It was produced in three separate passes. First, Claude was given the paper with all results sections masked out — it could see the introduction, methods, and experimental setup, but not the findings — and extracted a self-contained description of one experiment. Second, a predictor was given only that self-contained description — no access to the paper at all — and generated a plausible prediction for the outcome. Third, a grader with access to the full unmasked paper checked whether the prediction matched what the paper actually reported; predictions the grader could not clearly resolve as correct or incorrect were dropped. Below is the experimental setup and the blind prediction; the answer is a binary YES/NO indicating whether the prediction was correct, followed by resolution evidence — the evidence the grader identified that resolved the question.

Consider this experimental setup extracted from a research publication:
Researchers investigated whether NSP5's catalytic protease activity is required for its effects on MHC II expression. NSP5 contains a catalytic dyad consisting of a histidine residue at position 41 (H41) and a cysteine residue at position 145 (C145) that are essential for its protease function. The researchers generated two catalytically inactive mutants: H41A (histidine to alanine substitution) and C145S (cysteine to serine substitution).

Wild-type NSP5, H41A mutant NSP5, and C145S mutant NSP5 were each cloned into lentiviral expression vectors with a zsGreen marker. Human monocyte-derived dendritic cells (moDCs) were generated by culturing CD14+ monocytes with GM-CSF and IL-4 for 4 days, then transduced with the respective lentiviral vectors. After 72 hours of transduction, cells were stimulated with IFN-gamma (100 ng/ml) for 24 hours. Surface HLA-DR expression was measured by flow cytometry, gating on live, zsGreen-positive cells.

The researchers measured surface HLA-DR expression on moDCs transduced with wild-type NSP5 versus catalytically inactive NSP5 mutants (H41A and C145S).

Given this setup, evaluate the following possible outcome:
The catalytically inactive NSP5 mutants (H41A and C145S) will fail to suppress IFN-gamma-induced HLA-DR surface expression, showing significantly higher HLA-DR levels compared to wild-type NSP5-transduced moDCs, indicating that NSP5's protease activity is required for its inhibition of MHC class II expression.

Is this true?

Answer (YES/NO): NO